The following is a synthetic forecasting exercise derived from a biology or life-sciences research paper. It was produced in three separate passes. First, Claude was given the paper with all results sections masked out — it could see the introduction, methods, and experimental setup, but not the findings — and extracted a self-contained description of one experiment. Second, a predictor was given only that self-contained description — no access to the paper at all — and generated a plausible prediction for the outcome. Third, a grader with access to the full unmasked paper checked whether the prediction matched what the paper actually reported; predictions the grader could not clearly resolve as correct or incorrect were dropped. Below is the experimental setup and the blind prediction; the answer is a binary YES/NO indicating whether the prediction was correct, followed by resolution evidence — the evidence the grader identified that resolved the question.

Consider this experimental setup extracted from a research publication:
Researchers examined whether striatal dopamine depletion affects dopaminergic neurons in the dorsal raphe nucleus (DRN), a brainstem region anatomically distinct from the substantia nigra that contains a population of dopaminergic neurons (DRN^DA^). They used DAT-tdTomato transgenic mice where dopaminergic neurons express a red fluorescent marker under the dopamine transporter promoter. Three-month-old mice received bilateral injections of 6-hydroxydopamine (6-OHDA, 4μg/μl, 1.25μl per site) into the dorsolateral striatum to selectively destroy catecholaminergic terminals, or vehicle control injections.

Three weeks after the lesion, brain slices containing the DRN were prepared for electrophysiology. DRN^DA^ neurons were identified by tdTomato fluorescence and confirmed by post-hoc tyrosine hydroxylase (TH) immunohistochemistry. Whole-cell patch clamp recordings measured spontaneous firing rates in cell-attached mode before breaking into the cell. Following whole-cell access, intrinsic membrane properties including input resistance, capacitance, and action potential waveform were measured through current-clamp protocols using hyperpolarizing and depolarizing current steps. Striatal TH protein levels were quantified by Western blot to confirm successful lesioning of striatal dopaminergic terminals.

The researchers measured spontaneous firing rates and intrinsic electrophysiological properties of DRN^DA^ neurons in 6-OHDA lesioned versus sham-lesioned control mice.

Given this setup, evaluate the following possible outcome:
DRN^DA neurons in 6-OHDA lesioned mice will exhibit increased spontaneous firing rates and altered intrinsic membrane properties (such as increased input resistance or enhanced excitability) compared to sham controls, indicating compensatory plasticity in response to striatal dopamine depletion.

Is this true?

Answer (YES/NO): NO